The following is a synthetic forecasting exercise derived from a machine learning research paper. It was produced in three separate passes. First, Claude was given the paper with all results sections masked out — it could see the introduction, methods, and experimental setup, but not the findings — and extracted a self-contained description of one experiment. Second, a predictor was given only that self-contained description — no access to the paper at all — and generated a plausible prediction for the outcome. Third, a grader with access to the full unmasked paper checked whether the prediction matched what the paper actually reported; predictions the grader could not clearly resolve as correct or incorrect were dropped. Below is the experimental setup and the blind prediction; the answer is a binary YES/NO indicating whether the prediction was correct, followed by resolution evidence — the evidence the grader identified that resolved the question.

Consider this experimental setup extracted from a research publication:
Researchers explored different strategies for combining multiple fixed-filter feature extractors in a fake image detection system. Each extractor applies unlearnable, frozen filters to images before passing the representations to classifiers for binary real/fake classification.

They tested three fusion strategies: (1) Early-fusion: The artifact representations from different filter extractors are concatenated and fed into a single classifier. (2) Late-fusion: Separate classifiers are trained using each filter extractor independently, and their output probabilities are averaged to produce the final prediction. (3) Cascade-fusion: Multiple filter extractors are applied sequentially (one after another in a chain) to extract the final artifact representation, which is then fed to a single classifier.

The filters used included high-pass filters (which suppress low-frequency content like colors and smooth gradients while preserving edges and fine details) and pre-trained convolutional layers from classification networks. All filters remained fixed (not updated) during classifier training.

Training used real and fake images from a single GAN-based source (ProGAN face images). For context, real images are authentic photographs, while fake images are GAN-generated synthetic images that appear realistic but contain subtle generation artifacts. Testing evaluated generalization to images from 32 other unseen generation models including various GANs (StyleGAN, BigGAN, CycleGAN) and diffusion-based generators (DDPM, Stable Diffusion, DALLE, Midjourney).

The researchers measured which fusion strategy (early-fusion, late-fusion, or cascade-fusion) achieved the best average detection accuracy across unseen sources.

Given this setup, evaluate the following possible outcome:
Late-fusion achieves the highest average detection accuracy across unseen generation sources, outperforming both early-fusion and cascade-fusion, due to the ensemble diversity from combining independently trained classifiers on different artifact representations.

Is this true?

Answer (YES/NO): NO